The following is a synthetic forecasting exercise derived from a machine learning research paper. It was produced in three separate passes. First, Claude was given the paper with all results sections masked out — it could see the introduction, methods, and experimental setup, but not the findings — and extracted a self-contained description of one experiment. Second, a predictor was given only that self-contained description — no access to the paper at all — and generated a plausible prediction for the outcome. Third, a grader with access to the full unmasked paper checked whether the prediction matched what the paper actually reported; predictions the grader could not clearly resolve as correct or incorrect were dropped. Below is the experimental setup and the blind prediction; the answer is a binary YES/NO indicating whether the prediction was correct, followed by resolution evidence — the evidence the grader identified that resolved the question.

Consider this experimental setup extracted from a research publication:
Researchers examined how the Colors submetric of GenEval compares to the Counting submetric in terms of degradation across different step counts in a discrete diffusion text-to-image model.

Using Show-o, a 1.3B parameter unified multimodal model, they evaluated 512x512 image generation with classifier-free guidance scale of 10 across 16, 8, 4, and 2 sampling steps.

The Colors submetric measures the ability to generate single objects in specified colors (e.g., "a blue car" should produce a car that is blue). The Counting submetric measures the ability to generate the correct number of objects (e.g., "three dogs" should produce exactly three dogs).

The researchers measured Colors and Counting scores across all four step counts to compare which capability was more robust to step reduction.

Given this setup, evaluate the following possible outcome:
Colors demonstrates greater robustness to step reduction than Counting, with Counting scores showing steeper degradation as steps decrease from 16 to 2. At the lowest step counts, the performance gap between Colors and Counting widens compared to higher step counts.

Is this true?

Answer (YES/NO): YES